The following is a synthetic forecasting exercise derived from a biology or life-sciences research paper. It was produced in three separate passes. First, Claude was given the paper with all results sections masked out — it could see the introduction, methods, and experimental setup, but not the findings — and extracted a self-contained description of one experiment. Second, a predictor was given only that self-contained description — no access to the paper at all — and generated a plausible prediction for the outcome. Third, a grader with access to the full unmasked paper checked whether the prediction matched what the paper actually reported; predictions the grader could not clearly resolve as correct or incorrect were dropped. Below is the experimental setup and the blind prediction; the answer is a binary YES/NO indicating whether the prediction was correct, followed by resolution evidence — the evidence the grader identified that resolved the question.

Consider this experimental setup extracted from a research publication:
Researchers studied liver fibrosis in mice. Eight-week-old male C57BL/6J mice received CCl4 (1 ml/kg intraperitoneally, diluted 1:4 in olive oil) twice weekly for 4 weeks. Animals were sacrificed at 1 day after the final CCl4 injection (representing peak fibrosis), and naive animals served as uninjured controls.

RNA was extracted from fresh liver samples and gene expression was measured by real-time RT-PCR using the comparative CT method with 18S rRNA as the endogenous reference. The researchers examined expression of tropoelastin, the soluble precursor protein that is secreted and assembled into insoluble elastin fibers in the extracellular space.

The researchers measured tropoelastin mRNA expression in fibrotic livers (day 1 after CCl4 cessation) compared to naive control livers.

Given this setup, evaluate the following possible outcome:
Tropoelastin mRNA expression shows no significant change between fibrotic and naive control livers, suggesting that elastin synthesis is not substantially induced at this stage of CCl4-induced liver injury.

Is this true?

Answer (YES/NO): NO